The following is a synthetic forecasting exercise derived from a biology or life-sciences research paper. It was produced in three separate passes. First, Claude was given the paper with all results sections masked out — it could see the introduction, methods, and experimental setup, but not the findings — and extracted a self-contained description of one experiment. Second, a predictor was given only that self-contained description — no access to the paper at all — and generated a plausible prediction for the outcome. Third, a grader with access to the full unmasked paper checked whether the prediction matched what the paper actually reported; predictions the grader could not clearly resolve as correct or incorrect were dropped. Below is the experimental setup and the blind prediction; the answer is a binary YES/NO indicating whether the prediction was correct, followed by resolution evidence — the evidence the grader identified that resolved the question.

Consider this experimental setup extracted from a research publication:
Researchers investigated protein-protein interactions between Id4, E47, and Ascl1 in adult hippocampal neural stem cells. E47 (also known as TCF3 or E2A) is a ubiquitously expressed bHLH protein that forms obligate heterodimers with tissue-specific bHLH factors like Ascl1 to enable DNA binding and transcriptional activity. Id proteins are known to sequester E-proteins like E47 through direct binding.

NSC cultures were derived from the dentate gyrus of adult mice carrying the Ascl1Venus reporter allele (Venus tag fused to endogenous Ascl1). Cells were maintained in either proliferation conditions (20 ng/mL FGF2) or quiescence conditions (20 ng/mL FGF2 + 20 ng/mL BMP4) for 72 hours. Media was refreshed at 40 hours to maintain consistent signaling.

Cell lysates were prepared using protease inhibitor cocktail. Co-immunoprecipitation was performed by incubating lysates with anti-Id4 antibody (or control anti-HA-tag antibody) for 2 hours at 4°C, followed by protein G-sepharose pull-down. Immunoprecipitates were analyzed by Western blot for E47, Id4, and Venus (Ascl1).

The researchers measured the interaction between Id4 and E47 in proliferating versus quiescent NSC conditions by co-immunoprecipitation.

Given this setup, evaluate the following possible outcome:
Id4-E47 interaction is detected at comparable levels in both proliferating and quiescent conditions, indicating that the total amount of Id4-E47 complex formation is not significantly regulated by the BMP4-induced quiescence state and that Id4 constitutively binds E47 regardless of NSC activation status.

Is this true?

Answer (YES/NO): NO